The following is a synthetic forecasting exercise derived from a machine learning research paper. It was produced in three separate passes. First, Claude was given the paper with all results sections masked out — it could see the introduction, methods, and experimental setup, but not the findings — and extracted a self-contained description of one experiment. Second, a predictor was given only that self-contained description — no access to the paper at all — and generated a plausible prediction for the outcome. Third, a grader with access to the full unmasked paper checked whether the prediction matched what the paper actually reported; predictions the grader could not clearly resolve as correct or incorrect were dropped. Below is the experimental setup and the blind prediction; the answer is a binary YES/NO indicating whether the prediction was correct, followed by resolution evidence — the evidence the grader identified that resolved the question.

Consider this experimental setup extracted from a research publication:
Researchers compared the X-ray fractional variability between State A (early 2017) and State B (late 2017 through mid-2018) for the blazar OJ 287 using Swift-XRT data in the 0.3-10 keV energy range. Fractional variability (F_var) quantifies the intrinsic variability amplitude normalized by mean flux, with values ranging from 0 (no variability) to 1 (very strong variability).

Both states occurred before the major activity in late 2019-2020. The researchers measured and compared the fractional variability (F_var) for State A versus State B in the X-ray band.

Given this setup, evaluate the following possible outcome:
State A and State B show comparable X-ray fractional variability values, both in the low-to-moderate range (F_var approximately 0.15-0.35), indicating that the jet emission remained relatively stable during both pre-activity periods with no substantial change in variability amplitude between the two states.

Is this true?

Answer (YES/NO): NO